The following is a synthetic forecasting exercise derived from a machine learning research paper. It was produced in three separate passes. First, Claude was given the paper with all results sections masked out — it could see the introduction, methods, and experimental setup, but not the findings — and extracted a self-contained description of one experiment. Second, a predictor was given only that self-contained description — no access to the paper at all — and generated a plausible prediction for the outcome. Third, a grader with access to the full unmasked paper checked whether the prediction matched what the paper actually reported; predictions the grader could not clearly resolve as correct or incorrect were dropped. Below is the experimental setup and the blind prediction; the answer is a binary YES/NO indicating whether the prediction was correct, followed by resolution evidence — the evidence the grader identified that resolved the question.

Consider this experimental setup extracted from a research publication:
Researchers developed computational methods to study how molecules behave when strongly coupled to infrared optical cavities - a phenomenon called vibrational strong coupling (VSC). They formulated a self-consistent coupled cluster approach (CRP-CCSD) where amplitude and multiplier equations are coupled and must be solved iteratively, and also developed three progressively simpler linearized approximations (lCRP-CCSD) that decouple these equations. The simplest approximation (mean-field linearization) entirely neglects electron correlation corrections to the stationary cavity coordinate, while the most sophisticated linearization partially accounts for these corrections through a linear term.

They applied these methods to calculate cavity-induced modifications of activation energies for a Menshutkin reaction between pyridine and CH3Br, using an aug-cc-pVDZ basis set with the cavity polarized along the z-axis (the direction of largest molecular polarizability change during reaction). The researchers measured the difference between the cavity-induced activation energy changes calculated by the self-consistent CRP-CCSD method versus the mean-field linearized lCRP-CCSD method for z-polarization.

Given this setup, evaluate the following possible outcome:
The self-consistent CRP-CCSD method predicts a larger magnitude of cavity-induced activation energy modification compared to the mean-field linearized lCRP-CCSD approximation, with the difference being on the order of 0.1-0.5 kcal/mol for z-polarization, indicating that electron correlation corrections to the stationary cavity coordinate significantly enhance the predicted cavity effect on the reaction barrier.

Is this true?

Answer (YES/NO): NO